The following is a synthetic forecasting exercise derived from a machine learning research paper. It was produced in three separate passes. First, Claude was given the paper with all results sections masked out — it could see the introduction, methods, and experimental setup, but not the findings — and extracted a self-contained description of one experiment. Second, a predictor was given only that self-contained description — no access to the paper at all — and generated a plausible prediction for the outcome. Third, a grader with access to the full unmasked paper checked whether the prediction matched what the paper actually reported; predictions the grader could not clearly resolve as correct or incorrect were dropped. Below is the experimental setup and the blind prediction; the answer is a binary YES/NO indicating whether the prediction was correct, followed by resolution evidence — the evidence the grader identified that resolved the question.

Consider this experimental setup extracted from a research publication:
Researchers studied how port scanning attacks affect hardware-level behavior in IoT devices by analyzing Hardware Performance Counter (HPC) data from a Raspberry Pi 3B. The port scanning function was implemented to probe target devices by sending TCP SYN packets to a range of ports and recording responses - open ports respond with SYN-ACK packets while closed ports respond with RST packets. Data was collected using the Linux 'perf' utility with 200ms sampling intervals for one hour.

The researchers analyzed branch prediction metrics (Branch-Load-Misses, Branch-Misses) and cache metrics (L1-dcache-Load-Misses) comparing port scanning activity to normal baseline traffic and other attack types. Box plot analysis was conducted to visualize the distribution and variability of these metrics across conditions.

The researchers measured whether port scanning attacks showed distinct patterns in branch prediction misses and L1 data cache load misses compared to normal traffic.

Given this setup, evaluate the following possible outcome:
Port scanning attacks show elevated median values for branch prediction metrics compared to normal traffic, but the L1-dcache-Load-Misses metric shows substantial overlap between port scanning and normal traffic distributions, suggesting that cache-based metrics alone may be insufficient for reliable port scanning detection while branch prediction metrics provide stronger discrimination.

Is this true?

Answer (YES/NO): NO